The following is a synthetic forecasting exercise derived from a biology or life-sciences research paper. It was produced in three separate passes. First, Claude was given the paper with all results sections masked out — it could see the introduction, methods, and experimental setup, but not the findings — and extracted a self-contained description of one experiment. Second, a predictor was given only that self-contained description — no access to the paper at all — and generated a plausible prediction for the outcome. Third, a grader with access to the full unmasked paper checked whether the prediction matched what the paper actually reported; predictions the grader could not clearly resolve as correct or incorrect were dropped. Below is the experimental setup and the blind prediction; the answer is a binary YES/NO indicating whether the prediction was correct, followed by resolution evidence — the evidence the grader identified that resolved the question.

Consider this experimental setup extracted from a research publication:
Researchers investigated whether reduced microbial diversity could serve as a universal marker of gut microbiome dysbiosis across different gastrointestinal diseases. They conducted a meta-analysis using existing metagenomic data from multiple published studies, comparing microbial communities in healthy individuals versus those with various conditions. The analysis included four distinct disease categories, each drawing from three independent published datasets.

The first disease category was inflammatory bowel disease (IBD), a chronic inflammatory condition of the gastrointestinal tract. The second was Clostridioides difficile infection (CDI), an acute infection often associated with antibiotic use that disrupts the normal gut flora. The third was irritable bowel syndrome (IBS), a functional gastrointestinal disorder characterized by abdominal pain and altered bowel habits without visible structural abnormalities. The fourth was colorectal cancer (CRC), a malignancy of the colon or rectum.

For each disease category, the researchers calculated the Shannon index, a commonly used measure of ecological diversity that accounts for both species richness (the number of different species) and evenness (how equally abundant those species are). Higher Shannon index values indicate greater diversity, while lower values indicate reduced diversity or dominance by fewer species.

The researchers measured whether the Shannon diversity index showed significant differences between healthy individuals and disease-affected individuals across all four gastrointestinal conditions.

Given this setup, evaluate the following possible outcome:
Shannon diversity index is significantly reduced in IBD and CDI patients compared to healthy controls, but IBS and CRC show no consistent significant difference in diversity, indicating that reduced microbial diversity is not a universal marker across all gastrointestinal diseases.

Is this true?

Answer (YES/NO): YES